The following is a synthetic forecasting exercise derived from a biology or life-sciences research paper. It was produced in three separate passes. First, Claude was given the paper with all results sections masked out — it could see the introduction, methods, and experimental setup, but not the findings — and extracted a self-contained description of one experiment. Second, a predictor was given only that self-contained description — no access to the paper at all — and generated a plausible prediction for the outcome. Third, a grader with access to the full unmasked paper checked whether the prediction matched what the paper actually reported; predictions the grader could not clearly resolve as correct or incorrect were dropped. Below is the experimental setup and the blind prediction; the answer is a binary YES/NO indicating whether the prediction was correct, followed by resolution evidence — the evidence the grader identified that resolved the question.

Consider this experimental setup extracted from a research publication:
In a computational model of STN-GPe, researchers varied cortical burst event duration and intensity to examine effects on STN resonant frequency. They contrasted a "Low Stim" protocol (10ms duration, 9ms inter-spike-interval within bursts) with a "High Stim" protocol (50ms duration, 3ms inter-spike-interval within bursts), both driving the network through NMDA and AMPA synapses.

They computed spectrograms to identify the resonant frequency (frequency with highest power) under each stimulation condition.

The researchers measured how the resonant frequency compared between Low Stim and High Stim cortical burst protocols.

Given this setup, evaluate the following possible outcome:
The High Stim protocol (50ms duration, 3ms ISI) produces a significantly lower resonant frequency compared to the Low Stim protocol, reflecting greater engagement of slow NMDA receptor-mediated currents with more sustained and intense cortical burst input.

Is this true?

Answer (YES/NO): YES